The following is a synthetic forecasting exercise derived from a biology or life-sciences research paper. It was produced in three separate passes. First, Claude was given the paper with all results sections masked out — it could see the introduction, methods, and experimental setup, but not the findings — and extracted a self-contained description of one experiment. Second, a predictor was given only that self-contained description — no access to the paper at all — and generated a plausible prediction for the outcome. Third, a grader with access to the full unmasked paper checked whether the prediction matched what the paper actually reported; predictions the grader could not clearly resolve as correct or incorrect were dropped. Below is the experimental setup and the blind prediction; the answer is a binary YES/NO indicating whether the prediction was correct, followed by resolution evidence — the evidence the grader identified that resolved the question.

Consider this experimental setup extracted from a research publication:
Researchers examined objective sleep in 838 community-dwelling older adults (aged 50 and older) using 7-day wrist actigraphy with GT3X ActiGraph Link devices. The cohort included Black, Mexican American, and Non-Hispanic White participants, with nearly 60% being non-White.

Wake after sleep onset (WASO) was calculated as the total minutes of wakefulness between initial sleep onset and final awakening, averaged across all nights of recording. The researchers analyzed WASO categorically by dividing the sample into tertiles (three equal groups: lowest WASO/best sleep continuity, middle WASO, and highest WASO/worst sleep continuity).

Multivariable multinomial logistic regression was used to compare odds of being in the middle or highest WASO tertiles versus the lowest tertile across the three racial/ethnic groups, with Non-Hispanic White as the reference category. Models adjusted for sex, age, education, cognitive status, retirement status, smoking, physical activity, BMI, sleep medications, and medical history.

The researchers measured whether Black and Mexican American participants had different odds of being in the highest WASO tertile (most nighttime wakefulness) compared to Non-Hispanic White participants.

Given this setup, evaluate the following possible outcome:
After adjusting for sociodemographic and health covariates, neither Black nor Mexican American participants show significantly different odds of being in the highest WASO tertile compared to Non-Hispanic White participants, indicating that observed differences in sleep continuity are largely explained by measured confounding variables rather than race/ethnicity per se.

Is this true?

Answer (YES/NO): NO